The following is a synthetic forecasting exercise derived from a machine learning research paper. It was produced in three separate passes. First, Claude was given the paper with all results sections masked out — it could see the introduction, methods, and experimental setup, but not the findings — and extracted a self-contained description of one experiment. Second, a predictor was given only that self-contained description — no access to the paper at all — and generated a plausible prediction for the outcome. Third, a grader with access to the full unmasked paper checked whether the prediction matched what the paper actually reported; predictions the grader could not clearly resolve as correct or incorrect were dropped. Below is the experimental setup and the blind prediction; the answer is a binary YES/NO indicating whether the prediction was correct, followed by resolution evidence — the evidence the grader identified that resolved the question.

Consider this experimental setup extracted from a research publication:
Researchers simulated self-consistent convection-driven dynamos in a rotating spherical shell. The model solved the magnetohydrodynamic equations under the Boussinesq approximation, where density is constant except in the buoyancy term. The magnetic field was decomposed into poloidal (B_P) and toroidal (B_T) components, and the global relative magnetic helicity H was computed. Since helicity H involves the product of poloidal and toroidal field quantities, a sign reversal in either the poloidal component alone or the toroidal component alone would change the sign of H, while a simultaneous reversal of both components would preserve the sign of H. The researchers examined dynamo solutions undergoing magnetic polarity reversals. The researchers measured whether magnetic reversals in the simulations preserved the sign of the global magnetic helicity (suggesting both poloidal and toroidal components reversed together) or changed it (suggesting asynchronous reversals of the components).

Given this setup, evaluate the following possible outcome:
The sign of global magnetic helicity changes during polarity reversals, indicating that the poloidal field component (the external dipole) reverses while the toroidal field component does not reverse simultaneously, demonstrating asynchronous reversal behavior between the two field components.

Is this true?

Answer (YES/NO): NO